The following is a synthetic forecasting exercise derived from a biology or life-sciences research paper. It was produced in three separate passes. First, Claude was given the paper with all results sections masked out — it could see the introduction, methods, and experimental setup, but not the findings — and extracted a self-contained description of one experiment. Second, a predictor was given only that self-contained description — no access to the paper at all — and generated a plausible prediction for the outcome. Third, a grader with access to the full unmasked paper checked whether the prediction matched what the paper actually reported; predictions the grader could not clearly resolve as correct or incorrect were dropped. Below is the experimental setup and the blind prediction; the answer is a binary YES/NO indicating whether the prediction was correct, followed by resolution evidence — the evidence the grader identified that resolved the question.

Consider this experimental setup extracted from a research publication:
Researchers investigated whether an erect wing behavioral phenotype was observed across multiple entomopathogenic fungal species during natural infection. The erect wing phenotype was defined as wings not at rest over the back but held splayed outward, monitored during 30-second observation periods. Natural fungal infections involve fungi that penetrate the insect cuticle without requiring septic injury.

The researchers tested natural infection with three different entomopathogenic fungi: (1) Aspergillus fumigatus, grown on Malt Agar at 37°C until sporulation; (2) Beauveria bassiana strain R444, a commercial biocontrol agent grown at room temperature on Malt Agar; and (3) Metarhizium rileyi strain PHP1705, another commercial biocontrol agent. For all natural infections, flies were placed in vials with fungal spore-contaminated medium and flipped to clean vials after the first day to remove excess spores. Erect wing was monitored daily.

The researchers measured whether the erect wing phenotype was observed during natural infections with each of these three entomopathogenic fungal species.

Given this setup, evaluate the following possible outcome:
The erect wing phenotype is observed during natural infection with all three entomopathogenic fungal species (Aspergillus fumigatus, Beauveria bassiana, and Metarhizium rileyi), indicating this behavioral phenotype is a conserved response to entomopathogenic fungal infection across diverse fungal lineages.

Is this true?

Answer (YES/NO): NO